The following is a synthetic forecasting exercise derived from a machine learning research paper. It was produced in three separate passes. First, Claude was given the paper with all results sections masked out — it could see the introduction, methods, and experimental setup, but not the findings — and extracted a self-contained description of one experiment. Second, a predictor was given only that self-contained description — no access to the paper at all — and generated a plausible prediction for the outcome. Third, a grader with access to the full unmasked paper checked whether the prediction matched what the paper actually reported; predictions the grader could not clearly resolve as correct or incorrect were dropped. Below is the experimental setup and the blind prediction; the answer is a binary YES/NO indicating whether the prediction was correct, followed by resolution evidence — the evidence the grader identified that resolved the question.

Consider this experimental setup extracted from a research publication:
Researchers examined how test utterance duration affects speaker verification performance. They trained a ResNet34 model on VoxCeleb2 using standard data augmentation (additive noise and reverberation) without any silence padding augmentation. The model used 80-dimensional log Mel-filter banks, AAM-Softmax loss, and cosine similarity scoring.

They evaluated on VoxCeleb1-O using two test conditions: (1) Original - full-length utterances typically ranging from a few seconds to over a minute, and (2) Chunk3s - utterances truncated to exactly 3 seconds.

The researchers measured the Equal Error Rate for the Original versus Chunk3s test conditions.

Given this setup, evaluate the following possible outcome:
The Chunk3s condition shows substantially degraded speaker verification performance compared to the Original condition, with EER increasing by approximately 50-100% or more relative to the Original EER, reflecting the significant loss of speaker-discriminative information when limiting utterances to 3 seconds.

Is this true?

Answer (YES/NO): NO